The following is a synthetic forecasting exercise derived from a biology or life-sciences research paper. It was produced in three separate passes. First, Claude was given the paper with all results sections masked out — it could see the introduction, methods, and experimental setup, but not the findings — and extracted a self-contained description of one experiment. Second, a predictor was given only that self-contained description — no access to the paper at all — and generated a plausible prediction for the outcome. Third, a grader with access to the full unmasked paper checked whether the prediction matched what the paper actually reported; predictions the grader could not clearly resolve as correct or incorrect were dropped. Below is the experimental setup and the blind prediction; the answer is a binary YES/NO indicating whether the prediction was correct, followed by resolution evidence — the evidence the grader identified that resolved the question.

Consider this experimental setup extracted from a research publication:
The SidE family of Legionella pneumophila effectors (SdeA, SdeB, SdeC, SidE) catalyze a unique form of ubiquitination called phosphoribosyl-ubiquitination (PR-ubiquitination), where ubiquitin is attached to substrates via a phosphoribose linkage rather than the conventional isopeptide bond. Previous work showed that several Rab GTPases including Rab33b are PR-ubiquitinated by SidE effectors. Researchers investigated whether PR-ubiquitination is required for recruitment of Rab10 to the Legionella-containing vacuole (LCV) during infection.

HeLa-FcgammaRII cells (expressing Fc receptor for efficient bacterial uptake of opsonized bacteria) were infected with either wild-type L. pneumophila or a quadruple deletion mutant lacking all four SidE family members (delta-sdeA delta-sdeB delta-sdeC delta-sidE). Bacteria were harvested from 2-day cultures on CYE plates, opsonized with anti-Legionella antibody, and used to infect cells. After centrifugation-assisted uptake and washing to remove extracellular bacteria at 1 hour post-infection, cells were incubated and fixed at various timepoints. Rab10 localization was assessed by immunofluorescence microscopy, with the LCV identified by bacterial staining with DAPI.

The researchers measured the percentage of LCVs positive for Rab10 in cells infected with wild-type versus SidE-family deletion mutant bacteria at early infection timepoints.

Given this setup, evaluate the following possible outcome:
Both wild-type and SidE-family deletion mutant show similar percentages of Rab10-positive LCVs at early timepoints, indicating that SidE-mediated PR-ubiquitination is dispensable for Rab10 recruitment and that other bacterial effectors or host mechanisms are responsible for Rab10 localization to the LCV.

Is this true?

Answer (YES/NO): NO